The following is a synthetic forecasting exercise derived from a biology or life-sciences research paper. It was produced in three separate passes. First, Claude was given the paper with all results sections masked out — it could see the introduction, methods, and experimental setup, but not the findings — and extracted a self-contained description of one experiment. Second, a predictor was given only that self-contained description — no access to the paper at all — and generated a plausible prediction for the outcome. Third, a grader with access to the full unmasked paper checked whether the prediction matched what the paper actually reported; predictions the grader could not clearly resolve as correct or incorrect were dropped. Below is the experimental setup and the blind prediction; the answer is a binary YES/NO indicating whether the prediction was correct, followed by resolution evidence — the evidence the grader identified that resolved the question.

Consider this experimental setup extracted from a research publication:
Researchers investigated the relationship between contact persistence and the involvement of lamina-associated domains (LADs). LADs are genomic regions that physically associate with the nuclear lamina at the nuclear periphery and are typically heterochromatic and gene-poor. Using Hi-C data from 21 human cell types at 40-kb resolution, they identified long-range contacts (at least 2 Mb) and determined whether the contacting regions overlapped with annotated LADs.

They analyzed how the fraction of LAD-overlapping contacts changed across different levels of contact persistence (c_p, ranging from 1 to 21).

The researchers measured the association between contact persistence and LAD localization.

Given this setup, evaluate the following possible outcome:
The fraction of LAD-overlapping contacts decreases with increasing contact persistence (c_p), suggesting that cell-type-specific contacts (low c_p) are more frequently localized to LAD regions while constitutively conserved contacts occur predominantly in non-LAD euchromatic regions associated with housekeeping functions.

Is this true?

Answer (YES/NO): NO